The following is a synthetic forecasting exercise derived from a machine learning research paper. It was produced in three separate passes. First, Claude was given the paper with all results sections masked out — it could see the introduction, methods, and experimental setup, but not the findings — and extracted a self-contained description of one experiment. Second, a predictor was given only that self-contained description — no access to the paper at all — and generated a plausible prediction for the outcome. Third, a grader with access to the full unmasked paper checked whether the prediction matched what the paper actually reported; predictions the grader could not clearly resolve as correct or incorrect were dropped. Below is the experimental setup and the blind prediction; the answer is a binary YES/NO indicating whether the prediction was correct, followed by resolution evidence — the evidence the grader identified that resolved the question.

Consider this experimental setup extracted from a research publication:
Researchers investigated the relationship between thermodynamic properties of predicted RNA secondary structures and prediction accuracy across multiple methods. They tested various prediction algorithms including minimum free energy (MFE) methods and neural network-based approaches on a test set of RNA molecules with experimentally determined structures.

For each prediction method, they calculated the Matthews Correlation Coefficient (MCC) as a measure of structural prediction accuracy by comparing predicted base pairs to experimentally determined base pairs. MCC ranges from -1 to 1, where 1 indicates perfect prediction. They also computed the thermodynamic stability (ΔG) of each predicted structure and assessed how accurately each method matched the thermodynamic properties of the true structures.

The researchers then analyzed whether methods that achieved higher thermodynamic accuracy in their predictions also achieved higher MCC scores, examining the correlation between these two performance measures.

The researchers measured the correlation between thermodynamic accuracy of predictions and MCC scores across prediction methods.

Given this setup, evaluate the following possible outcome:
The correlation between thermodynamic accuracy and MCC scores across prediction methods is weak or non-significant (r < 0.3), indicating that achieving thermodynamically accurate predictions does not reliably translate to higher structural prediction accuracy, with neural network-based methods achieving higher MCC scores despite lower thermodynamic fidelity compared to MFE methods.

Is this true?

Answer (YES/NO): NO